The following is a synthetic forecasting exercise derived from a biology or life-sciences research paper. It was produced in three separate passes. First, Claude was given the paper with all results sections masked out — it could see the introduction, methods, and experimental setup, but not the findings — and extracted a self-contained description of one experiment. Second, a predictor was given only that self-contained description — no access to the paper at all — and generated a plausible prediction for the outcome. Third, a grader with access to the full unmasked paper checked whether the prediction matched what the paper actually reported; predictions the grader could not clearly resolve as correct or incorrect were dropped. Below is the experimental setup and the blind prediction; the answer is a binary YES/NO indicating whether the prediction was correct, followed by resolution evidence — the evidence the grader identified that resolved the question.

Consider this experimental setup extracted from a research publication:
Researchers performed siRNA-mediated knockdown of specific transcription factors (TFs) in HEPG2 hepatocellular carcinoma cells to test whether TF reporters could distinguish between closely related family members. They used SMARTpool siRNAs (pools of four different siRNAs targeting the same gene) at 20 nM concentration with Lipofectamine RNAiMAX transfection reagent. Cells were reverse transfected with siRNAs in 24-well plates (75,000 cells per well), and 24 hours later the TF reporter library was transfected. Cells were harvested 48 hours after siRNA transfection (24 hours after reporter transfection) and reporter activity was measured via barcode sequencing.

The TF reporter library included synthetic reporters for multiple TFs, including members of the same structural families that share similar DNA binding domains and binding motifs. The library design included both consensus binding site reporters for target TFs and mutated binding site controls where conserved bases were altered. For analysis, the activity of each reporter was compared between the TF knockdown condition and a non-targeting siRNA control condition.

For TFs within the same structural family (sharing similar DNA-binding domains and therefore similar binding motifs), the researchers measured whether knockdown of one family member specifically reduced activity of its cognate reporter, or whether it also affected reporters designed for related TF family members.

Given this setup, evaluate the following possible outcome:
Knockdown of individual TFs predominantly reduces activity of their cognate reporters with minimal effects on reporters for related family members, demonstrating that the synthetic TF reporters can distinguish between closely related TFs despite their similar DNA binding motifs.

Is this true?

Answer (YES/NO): NO